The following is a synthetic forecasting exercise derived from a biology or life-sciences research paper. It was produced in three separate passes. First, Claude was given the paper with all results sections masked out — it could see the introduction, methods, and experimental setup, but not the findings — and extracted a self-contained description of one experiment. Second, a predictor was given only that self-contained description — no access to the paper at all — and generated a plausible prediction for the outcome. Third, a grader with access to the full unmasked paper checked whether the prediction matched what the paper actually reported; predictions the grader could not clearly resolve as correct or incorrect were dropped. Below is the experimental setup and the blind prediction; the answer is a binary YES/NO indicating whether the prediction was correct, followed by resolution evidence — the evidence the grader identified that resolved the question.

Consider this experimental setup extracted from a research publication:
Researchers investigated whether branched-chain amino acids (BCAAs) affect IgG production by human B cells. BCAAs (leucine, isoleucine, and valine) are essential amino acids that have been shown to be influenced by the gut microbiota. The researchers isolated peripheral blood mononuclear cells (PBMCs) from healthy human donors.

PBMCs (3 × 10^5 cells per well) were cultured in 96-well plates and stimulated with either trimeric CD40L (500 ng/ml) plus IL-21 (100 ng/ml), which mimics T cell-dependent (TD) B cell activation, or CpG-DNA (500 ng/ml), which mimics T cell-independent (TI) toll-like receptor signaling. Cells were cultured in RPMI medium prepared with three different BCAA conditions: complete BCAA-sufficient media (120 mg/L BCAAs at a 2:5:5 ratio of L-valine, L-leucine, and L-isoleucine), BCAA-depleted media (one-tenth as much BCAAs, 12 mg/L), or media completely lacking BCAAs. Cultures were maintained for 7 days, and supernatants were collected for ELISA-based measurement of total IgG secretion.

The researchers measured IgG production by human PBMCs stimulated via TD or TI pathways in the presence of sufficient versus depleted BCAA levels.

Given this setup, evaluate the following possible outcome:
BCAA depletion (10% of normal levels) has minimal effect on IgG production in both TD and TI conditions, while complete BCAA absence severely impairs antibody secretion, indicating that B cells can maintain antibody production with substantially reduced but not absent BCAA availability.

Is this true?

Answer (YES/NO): NO